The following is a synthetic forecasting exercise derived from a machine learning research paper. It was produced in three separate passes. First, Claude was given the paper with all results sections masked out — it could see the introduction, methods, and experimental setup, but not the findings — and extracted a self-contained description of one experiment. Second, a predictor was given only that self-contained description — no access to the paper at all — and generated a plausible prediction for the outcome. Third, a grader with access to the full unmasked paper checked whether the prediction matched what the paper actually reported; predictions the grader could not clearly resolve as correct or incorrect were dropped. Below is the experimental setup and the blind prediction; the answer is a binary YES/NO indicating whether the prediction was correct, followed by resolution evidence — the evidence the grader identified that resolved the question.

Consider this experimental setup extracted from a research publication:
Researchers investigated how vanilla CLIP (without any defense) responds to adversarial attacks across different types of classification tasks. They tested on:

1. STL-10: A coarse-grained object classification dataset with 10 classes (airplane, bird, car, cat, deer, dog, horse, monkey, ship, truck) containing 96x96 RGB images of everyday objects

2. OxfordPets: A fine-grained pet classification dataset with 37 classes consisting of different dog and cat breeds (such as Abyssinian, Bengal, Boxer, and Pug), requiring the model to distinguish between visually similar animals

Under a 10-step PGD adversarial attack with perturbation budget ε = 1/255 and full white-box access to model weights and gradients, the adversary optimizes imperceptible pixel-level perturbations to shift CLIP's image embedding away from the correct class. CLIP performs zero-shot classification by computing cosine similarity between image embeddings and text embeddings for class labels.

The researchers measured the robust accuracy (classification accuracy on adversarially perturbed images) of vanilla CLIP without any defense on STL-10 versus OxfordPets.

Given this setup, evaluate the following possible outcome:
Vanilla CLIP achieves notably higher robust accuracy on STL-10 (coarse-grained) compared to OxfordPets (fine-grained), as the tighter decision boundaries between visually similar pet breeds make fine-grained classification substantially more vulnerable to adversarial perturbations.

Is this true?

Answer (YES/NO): YES